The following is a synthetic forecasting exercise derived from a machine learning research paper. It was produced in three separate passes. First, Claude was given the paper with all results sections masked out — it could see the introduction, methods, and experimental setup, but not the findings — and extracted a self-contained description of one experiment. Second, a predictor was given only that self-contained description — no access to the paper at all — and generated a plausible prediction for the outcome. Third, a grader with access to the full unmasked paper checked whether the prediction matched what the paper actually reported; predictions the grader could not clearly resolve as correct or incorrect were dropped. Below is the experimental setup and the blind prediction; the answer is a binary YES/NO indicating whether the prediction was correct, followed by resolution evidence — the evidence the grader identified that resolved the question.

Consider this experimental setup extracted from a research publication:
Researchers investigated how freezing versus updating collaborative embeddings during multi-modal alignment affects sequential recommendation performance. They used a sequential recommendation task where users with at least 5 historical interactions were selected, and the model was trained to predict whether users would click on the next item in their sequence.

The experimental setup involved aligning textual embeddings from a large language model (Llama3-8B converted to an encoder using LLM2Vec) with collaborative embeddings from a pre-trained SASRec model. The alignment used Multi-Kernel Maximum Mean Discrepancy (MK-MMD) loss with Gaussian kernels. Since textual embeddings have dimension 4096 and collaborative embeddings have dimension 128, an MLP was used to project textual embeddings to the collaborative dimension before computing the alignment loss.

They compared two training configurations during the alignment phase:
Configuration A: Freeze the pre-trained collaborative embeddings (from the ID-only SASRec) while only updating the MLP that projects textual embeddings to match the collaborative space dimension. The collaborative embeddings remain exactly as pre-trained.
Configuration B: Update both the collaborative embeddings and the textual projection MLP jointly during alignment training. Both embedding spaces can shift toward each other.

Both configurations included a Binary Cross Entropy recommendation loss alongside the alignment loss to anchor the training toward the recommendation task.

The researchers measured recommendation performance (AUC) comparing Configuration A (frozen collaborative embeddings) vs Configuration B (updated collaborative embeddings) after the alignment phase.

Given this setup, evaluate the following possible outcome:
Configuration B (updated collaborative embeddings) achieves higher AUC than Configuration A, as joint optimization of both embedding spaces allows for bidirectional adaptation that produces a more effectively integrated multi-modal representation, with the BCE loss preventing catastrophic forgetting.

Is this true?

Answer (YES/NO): YES